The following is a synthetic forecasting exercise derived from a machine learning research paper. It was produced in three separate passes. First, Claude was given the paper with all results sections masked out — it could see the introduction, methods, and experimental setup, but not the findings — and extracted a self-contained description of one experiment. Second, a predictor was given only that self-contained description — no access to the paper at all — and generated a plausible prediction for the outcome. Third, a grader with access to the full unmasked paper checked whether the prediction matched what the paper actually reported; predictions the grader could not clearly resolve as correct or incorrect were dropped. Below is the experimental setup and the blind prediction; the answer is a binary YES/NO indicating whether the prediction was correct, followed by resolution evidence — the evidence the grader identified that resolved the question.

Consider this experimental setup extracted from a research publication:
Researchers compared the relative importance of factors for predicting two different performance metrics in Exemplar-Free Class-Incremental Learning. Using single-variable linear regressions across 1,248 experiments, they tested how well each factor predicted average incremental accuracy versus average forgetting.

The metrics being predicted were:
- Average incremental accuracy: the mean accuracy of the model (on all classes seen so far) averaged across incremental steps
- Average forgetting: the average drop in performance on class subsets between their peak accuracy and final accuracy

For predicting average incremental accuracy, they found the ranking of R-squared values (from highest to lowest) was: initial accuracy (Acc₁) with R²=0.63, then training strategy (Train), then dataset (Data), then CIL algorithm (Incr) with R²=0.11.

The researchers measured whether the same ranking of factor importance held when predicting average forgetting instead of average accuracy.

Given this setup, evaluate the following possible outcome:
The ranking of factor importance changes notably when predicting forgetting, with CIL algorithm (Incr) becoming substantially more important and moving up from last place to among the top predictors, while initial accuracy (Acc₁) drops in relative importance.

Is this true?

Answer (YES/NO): YES